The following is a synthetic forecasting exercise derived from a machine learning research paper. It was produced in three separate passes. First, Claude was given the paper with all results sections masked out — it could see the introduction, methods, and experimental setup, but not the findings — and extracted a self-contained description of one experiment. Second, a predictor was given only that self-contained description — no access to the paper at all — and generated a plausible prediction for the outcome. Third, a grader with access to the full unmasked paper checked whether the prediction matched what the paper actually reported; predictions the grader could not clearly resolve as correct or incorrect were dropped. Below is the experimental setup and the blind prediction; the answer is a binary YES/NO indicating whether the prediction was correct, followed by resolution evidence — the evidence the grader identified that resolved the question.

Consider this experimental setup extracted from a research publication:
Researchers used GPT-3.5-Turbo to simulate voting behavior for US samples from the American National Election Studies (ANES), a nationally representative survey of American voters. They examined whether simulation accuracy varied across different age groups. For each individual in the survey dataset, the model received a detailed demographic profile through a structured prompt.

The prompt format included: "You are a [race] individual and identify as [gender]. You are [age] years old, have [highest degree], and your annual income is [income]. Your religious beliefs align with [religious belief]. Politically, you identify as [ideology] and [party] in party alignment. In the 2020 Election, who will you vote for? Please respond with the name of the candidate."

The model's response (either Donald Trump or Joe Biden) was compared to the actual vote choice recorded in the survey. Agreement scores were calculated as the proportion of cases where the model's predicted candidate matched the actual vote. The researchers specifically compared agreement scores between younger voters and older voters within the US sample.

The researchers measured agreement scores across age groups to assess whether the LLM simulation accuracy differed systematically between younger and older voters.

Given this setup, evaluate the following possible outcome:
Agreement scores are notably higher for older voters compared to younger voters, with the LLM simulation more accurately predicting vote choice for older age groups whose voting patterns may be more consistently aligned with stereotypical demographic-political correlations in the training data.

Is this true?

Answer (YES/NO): YES